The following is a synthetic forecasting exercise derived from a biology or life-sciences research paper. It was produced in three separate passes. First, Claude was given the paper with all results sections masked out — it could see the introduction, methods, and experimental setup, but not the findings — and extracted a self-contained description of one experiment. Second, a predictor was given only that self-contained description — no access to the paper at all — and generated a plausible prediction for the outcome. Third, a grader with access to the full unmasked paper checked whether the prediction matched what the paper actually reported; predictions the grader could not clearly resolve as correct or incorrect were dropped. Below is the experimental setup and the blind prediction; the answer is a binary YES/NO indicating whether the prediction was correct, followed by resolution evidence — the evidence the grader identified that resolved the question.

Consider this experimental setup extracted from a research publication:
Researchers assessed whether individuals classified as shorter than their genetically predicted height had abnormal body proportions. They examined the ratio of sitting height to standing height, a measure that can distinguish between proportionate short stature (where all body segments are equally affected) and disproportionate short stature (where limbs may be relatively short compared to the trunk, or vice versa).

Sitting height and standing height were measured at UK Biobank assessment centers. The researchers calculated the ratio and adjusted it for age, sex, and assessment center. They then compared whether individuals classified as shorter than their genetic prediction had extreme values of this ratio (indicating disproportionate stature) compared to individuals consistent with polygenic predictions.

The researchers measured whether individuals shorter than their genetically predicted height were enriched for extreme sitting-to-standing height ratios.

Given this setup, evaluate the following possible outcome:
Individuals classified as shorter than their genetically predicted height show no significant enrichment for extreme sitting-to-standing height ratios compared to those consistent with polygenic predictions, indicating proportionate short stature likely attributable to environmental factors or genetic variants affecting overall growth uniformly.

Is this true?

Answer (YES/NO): NO